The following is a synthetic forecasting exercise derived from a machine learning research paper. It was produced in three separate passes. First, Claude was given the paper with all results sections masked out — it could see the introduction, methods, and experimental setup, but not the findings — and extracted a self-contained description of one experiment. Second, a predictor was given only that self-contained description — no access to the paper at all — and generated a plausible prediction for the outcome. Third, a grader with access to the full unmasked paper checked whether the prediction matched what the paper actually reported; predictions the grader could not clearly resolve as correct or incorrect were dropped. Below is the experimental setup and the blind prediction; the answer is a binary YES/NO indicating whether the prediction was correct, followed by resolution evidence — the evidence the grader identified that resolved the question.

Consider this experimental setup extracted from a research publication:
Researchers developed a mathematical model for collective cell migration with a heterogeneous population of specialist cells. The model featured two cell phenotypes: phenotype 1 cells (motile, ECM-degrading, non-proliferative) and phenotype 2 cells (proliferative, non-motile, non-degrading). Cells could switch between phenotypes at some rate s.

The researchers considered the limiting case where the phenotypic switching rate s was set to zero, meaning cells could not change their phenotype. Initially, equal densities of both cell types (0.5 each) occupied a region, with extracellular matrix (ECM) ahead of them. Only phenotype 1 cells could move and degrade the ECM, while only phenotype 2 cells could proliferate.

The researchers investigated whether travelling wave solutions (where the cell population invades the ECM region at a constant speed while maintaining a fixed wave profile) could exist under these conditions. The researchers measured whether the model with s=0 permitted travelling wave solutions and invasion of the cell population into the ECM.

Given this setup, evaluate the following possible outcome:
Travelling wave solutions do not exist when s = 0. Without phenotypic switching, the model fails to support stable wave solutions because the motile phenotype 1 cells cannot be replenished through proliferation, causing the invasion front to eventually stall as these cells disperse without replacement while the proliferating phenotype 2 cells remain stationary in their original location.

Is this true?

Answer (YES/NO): YES